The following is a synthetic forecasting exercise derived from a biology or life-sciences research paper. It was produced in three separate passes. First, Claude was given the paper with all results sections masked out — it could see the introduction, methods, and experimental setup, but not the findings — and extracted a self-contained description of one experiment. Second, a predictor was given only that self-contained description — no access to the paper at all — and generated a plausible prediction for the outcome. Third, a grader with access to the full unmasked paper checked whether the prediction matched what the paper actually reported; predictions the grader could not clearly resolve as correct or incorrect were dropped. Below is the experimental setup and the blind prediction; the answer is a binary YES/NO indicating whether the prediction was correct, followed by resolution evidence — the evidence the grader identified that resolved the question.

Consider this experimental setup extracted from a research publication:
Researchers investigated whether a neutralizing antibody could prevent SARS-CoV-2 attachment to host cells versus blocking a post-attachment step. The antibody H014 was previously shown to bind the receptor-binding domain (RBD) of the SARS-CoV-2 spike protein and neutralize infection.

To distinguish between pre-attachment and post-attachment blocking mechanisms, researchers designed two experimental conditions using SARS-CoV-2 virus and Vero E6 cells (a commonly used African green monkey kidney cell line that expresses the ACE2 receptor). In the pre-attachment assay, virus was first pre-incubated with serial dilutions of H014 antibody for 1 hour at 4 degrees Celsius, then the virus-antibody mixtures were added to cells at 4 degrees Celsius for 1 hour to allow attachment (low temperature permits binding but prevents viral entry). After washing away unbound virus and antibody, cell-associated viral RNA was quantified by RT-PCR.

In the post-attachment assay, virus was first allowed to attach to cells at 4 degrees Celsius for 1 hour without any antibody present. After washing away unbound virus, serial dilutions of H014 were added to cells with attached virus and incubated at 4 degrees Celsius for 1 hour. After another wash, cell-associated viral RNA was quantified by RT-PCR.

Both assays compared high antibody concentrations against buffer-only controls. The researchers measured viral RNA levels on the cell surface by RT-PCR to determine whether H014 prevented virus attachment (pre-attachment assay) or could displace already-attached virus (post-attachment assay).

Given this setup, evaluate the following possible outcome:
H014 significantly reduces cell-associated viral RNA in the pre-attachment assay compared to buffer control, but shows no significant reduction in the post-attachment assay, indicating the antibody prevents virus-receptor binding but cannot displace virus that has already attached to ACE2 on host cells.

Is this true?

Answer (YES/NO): NO